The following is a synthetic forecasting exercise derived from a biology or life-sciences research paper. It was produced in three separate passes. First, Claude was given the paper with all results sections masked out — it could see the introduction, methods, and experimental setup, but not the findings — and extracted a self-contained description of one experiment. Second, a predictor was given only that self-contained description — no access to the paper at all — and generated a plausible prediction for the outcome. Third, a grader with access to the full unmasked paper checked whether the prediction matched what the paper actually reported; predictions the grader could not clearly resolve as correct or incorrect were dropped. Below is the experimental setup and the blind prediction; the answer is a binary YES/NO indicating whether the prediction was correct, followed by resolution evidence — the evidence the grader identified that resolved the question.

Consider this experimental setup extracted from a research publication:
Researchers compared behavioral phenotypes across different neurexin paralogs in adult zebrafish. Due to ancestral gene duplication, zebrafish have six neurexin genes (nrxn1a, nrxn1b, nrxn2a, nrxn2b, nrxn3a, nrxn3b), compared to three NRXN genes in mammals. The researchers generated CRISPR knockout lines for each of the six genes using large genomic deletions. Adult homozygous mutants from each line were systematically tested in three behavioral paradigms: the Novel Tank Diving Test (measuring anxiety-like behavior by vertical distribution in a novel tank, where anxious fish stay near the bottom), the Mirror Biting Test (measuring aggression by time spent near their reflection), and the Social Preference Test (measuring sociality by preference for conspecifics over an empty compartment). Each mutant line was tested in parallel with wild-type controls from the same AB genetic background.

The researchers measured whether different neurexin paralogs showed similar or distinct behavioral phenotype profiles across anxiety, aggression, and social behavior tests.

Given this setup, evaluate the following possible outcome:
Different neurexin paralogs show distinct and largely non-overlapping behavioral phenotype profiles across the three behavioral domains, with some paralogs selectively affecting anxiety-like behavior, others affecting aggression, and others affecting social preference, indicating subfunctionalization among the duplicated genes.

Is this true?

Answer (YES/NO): NO